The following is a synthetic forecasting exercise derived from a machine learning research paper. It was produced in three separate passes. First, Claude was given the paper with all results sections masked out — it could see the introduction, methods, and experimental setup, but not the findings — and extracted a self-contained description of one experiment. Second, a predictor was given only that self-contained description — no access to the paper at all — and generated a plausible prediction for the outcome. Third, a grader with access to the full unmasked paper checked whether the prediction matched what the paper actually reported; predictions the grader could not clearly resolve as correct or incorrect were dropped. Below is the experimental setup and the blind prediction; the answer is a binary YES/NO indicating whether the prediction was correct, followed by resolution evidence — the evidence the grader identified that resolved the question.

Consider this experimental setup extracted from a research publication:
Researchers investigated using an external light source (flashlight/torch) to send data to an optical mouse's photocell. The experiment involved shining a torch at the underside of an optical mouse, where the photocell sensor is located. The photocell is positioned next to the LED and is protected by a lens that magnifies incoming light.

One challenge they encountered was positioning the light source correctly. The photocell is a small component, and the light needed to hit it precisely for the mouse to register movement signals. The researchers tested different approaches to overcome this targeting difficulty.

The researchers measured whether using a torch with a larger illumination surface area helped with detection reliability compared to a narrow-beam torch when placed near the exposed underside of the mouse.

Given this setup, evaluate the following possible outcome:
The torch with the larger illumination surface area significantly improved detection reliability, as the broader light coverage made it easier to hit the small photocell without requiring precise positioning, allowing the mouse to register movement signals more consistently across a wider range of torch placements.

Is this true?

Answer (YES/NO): YES